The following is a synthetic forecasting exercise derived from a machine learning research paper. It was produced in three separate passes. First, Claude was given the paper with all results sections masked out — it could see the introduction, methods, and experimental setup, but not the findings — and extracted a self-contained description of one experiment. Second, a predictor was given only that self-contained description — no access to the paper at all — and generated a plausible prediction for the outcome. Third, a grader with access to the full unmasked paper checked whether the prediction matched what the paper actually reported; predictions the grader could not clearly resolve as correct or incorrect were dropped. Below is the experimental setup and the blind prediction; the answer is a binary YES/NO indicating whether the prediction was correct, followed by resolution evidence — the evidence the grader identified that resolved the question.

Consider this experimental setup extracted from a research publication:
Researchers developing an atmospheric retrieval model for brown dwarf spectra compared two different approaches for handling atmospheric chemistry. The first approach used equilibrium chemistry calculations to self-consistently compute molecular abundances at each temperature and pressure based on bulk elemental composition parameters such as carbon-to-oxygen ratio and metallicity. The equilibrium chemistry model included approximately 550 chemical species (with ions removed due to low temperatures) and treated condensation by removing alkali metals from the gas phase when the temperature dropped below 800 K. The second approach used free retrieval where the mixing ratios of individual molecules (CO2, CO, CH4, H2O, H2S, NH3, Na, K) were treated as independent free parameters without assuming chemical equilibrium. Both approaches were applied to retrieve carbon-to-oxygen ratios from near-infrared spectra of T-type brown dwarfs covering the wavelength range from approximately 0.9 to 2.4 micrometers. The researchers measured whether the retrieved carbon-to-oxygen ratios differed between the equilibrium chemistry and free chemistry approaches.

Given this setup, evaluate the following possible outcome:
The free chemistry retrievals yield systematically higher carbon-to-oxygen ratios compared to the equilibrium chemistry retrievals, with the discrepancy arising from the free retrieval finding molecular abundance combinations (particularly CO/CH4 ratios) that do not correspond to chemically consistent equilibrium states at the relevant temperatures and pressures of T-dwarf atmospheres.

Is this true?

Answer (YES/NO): NO